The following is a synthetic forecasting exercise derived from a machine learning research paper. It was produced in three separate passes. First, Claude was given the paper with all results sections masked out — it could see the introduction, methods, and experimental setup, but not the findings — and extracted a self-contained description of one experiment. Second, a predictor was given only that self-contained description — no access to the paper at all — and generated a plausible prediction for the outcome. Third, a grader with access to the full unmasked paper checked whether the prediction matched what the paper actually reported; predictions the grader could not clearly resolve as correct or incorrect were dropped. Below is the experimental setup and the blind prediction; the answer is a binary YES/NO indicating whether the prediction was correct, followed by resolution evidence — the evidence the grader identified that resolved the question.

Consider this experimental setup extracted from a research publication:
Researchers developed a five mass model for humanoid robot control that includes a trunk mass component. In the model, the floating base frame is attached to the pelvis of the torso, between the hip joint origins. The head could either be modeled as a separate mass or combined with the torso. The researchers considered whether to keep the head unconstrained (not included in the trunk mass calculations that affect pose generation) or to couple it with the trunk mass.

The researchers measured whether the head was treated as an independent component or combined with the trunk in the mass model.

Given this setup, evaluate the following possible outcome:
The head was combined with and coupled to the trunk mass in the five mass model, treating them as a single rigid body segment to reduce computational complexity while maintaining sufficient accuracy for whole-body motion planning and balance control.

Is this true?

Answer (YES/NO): NO